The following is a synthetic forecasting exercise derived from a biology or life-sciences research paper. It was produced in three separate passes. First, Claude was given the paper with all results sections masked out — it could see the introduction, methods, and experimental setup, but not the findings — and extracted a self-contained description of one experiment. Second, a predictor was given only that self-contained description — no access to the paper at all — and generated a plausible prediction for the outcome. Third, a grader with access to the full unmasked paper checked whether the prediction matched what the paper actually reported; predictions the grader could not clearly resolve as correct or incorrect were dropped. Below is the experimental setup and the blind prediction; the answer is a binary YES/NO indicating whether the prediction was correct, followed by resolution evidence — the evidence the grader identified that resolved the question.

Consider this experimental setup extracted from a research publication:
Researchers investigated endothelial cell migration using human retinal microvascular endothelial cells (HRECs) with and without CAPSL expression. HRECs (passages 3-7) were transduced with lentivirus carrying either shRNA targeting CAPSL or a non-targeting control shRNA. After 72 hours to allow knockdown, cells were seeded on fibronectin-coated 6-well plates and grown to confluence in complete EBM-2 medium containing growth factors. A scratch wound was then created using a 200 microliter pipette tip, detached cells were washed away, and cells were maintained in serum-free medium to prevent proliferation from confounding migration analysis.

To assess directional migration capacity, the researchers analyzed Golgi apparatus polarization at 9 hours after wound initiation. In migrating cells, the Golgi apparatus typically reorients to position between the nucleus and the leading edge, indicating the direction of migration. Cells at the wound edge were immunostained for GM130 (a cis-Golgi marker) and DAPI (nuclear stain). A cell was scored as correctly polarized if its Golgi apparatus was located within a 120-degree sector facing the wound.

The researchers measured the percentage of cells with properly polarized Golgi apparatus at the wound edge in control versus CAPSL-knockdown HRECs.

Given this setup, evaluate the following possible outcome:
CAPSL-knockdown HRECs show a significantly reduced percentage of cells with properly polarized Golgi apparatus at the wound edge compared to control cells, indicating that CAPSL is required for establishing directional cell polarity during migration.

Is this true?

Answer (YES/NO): YES